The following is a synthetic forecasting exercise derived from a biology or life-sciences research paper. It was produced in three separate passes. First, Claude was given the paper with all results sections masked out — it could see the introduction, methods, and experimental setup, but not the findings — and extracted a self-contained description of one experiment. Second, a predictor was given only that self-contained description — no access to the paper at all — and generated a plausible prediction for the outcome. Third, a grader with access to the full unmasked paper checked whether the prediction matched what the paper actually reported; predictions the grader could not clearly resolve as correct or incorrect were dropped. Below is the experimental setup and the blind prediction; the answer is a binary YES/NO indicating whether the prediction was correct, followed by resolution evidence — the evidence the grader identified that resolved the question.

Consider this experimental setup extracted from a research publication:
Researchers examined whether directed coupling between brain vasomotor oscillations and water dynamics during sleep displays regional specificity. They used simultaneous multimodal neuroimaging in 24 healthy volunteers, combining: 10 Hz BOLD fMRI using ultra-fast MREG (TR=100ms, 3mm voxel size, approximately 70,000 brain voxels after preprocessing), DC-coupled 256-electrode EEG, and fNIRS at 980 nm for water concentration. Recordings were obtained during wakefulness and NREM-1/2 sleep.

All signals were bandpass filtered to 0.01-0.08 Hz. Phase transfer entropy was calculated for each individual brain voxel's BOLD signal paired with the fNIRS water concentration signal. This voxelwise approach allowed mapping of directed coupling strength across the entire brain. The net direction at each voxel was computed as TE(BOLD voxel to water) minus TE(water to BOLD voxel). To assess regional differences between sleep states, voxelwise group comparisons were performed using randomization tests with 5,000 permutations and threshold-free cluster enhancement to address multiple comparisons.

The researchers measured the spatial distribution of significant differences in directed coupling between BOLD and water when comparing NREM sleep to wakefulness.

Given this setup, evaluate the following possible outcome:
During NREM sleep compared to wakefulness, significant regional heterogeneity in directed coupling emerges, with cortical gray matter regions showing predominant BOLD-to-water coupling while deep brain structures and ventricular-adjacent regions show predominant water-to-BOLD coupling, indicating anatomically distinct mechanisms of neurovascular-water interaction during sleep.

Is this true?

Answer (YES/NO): YES